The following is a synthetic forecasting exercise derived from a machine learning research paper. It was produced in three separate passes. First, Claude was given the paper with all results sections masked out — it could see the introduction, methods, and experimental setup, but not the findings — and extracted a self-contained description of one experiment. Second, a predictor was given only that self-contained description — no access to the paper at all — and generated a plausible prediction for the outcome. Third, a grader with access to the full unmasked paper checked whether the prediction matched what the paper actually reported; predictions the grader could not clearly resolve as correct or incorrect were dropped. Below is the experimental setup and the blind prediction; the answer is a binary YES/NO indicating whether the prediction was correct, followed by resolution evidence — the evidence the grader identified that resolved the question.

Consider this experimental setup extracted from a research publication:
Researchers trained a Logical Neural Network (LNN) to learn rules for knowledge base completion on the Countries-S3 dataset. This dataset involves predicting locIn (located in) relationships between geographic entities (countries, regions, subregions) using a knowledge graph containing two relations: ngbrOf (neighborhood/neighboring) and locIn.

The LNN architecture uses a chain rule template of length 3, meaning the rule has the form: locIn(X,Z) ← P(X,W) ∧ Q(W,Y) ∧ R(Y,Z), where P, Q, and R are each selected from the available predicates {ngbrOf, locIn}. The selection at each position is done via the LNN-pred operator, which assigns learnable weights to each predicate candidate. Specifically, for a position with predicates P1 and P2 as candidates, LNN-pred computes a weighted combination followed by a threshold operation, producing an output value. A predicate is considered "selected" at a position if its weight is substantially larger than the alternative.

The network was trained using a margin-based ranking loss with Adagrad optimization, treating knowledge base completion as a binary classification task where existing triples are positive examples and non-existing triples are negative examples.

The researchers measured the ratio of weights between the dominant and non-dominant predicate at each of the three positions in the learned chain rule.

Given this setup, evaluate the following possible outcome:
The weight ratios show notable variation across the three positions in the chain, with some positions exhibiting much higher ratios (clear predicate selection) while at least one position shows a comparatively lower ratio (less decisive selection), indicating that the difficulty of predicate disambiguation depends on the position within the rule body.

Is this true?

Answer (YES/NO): NO